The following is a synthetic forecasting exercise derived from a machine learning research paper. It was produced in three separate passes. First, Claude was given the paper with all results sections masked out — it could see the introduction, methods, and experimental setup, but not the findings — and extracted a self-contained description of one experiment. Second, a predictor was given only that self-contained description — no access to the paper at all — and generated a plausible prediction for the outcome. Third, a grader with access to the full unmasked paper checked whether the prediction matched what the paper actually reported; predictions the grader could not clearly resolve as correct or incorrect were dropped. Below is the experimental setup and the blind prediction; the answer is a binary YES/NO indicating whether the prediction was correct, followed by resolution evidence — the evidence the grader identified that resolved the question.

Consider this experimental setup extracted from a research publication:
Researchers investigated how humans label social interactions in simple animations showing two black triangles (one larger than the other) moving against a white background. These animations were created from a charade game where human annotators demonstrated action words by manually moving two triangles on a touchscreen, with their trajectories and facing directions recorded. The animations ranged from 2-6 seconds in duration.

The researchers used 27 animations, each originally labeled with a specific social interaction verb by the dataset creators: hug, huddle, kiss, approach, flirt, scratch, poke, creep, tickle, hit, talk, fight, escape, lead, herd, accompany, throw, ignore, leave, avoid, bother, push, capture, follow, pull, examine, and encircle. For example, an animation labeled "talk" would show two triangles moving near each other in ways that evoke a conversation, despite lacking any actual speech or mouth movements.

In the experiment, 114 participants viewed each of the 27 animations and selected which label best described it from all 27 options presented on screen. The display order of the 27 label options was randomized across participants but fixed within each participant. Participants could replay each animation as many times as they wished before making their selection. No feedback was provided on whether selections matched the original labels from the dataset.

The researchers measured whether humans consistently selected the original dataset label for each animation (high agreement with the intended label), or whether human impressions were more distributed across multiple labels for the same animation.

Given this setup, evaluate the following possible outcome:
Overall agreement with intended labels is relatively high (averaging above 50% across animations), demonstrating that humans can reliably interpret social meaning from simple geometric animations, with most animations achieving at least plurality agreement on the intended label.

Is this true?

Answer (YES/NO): NO